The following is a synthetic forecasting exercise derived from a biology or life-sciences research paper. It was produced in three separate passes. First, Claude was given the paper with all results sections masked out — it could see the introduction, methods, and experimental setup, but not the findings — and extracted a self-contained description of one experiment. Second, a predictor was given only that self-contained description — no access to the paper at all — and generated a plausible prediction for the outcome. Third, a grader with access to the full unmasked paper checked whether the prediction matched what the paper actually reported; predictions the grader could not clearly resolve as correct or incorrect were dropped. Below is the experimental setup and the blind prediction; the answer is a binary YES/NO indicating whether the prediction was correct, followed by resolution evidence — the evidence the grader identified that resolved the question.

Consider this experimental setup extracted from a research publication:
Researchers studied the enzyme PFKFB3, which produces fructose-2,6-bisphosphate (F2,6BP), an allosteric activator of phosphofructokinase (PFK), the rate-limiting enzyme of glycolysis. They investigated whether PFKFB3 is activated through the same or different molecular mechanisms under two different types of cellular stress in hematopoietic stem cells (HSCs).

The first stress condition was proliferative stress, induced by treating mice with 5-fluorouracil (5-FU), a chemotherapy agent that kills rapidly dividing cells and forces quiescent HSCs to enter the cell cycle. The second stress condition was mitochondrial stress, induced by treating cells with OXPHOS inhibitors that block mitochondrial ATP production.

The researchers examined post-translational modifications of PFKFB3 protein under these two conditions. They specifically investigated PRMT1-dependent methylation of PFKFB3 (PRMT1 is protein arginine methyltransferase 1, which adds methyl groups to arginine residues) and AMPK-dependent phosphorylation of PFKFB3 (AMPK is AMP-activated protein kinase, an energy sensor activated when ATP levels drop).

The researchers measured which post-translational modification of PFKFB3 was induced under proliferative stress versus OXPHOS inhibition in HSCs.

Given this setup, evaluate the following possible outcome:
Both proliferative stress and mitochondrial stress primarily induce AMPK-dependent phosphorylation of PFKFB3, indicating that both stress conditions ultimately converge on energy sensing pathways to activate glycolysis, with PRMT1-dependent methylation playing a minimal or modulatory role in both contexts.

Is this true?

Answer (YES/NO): NO